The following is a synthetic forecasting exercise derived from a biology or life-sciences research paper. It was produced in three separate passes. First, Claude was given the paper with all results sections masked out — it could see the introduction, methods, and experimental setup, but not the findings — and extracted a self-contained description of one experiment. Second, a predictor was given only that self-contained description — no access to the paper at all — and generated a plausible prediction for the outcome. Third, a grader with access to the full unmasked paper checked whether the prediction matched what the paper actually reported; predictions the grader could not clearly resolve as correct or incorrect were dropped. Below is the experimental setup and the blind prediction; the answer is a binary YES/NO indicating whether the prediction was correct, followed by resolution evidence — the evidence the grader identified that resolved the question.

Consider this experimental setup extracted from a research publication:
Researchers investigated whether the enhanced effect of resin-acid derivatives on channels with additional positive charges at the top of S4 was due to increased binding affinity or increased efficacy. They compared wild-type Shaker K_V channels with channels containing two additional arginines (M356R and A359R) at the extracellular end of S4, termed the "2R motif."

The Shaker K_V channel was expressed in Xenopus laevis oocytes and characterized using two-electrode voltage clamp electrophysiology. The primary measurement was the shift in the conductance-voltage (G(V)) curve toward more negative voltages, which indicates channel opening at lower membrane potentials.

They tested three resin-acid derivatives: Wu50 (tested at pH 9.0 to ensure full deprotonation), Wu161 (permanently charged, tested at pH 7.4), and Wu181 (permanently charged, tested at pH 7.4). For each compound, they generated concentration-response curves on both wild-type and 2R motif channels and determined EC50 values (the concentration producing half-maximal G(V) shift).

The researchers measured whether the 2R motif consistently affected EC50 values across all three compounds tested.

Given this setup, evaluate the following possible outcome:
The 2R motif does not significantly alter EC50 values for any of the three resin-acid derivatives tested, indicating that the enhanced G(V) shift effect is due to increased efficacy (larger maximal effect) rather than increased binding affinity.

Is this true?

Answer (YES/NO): YES